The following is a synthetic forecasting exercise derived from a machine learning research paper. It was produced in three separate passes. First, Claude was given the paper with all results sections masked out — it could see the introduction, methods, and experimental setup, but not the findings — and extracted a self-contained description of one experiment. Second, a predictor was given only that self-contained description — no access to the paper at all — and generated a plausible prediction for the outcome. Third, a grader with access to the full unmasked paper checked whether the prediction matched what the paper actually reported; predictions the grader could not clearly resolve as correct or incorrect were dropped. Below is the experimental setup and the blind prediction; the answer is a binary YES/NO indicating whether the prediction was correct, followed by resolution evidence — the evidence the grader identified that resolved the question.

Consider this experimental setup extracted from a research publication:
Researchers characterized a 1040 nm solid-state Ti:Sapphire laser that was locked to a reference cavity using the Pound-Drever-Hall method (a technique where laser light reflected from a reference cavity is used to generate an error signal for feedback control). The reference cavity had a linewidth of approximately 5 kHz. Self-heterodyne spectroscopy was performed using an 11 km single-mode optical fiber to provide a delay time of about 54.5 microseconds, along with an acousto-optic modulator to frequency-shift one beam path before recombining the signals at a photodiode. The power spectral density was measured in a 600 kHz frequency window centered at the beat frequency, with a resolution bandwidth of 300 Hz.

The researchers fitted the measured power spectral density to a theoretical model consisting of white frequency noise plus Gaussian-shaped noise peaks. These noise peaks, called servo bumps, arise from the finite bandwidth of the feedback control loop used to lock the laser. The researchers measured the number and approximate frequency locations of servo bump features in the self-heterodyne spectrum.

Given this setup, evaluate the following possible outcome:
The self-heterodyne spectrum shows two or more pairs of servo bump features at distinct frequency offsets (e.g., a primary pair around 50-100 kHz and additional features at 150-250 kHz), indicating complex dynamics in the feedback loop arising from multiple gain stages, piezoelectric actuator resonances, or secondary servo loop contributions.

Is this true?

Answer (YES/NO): YES